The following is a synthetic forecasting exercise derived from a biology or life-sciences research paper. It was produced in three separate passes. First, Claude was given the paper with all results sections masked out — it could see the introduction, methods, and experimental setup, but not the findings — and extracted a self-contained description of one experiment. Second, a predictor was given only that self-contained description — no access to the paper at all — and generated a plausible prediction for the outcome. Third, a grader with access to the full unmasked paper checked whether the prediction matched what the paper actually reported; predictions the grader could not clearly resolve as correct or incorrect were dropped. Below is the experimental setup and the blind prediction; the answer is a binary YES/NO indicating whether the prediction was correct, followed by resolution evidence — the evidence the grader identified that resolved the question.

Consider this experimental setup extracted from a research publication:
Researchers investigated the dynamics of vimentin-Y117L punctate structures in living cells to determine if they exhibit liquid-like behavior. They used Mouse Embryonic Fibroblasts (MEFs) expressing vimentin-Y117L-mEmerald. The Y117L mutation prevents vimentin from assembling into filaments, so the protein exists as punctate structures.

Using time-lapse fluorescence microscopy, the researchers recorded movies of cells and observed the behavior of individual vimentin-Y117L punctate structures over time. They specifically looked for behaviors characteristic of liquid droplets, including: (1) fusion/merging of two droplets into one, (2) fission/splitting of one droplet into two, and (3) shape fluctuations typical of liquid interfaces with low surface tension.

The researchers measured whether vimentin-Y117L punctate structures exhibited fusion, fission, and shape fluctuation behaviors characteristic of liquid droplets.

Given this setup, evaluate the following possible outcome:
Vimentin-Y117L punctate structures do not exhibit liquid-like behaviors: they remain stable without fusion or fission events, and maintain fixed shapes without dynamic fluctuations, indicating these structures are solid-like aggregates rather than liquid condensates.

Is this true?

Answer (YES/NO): NO